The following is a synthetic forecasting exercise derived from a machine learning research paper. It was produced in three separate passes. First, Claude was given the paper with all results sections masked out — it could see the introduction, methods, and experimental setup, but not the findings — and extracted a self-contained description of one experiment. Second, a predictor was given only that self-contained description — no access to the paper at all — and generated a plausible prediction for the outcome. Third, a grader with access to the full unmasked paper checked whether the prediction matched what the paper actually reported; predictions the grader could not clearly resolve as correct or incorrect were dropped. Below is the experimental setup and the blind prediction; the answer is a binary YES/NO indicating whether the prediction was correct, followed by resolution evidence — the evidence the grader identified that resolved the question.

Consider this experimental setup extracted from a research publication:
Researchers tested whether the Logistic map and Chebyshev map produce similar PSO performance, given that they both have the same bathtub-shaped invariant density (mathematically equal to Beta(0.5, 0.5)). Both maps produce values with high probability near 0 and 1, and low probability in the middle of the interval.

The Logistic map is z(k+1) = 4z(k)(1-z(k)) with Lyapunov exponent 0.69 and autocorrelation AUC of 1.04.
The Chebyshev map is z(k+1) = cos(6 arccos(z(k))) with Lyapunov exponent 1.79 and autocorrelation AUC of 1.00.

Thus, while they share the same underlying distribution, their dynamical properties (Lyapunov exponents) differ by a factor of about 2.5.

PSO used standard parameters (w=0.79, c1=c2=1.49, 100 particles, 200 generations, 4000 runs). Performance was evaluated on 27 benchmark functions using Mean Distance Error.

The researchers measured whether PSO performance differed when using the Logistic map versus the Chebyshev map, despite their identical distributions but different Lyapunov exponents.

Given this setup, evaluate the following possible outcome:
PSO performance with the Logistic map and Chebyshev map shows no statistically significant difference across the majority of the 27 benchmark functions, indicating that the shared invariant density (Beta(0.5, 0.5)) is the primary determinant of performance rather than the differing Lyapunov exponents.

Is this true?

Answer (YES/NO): YES